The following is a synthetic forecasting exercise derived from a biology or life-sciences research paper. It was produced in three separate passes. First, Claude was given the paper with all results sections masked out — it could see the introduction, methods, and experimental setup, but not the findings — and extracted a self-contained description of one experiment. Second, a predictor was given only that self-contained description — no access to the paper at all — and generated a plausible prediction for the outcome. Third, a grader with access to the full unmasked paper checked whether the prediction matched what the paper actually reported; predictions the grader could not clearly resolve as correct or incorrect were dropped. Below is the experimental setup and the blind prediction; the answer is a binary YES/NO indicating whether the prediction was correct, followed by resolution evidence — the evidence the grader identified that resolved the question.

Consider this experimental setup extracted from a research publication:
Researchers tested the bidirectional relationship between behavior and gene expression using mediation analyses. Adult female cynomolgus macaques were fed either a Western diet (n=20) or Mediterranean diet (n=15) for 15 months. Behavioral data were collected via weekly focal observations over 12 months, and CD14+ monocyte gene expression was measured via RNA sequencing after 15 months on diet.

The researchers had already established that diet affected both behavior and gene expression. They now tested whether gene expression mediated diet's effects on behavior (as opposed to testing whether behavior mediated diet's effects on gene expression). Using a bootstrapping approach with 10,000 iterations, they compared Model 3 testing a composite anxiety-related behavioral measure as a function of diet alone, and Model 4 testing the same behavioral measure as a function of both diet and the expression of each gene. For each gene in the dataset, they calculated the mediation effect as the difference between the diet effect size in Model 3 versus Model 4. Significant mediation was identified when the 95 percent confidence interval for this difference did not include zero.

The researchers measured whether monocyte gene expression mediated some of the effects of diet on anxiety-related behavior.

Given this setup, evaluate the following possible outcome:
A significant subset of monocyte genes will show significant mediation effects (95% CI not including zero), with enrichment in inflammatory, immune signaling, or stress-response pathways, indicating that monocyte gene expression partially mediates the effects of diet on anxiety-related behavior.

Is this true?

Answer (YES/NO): NO